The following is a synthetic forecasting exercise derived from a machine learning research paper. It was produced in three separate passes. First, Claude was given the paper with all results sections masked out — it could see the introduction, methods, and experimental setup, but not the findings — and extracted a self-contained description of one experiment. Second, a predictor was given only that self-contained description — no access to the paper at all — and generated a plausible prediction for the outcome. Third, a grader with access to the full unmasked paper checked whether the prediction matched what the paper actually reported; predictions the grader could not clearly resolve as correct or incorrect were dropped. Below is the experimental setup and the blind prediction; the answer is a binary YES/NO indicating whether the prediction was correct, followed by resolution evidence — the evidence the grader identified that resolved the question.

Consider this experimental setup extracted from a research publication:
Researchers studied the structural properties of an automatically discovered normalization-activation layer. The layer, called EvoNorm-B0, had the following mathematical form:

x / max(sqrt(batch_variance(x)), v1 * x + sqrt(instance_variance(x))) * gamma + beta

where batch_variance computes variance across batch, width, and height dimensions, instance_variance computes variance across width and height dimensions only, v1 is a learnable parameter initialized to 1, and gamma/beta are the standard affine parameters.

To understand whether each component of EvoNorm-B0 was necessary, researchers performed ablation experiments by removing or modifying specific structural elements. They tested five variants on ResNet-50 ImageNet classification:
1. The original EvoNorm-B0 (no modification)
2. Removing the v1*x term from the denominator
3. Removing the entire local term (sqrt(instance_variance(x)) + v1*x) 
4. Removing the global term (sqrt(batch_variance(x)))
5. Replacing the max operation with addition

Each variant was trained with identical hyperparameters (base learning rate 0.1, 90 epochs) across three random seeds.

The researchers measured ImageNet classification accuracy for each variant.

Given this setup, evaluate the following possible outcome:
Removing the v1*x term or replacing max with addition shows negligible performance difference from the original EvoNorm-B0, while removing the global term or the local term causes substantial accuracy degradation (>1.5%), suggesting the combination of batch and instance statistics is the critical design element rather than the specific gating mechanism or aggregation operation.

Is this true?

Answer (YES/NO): NO